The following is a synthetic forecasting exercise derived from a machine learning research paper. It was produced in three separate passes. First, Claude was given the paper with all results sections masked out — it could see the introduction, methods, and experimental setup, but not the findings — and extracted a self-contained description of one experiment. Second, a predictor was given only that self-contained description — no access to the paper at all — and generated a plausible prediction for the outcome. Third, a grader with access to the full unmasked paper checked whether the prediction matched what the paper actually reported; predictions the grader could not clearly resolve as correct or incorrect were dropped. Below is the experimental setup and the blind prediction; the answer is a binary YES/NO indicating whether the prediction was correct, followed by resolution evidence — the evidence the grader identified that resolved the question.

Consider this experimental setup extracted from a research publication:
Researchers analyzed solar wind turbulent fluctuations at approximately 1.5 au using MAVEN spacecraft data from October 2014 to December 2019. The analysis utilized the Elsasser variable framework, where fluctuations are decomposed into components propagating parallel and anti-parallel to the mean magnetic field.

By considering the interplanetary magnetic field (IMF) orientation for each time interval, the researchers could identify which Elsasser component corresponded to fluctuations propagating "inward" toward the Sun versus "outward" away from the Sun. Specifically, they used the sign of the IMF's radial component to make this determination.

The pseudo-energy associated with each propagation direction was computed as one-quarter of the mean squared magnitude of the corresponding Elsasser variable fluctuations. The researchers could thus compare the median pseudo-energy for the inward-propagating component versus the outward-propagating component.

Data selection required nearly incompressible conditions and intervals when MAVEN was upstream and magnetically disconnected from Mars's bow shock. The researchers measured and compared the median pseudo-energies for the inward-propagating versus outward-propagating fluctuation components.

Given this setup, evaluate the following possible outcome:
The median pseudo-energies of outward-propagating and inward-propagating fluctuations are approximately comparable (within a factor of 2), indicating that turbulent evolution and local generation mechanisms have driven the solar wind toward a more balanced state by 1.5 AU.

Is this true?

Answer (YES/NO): YES